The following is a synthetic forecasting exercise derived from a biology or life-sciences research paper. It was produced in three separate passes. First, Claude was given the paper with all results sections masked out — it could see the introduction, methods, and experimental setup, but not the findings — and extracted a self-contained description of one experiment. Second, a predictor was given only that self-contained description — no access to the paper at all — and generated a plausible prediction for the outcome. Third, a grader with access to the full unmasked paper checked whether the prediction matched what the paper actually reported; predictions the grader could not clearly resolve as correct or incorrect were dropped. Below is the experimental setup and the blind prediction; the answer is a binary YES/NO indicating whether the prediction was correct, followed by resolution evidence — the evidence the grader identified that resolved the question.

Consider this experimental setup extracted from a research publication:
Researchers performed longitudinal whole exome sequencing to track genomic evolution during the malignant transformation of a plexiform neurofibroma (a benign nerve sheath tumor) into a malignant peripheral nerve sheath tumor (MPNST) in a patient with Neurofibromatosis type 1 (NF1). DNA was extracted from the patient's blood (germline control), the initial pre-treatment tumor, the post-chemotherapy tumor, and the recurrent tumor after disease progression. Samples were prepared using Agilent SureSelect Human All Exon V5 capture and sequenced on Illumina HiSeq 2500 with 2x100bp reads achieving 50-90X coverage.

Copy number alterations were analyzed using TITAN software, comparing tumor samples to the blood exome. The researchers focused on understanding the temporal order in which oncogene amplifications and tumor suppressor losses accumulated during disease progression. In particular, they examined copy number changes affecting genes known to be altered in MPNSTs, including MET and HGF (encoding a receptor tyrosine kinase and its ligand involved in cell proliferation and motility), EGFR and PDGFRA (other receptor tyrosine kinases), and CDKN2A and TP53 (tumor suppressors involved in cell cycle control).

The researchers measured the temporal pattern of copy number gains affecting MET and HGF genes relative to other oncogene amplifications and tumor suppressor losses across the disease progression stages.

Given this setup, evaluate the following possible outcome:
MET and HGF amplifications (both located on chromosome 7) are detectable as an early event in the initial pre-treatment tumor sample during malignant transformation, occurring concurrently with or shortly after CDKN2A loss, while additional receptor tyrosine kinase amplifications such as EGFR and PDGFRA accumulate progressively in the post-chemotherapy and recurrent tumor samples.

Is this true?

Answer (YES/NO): NO